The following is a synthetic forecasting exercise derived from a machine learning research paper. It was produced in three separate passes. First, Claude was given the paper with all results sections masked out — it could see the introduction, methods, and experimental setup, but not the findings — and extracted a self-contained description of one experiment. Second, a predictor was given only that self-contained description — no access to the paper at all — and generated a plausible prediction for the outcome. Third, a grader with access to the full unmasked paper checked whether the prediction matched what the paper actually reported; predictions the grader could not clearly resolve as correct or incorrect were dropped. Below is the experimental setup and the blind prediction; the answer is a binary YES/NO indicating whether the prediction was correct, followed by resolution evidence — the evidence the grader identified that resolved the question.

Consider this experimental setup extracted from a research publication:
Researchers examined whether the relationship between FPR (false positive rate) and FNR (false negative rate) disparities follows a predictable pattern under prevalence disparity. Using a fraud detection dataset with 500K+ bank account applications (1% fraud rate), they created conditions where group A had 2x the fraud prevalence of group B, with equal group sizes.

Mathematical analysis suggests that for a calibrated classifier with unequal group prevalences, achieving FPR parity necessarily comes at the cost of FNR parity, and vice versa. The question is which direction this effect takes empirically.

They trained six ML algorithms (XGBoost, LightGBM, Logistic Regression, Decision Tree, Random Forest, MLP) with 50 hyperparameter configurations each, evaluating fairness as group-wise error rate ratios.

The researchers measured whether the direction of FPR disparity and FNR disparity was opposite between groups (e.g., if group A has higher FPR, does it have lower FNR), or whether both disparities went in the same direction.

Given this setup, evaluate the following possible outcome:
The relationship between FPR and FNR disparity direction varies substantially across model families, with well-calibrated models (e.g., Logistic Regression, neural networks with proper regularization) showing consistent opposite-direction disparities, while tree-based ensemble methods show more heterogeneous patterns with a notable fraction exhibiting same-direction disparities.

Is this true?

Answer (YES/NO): NO